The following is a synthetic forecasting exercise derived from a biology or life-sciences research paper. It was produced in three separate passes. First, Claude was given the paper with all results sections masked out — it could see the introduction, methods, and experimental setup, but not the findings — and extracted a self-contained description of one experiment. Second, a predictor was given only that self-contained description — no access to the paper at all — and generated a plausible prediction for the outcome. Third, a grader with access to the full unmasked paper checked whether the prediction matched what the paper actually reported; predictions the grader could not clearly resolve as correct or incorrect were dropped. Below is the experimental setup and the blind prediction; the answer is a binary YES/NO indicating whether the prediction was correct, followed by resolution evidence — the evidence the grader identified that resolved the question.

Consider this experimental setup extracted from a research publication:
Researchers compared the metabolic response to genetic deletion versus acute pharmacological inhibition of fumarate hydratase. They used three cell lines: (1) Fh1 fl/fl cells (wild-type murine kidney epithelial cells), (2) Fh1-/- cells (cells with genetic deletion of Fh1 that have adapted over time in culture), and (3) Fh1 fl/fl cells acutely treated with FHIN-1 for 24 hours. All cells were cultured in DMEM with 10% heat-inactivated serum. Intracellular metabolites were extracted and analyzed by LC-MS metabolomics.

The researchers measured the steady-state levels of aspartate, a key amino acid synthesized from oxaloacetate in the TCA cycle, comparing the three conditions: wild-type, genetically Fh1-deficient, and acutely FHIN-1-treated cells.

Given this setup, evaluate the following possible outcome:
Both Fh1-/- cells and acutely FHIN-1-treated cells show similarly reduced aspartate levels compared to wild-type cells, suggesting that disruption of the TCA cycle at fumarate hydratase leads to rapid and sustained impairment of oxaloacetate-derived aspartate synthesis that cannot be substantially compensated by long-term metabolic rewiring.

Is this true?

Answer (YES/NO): YES